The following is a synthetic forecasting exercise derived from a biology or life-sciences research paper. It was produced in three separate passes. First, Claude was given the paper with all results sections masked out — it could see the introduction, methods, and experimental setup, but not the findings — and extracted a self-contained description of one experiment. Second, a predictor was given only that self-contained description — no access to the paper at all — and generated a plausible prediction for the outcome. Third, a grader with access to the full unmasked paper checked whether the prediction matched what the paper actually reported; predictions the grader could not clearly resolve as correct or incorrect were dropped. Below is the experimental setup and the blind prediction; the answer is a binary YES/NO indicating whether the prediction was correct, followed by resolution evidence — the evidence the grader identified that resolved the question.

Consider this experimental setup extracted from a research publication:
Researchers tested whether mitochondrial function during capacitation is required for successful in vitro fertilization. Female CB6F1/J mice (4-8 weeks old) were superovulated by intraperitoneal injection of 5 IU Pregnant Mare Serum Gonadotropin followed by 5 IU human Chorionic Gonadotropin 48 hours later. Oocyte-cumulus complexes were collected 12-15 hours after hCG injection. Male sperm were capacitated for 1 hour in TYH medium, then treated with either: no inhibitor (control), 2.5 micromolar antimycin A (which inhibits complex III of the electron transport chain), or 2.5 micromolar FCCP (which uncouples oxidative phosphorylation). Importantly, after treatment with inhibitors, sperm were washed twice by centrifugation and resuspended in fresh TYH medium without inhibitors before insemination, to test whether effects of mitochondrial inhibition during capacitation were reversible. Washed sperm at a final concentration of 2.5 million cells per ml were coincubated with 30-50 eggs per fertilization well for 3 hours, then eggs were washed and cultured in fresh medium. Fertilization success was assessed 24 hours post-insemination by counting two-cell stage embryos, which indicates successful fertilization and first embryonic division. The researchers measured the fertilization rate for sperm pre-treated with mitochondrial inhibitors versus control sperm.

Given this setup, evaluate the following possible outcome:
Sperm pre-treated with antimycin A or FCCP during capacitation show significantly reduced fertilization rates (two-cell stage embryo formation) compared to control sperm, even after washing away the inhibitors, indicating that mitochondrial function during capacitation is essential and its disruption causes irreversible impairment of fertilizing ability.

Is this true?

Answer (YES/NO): YES